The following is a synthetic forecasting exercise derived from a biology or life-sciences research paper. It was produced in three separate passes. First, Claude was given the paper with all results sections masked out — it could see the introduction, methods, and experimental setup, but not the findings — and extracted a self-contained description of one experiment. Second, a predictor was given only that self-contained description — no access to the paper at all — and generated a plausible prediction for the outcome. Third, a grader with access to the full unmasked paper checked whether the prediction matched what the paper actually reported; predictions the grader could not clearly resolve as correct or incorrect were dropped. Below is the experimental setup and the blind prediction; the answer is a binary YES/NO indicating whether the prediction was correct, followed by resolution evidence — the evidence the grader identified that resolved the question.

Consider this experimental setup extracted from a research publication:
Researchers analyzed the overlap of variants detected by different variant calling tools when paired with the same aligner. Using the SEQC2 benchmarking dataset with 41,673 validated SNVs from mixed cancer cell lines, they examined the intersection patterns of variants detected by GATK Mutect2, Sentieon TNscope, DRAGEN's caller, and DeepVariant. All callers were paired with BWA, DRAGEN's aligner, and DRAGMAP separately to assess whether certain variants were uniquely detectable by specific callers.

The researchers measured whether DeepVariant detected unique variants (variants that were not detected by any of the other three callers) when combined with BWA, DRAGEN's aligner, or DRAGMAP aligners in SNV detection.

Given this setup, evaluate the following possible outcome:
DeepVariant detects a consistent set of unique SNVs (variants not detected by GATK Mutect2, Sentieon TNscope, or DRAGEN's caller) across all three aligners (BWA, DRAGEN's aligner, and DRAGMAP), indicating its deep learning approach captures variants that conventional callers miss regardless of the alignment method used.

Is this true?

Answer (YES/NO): NO